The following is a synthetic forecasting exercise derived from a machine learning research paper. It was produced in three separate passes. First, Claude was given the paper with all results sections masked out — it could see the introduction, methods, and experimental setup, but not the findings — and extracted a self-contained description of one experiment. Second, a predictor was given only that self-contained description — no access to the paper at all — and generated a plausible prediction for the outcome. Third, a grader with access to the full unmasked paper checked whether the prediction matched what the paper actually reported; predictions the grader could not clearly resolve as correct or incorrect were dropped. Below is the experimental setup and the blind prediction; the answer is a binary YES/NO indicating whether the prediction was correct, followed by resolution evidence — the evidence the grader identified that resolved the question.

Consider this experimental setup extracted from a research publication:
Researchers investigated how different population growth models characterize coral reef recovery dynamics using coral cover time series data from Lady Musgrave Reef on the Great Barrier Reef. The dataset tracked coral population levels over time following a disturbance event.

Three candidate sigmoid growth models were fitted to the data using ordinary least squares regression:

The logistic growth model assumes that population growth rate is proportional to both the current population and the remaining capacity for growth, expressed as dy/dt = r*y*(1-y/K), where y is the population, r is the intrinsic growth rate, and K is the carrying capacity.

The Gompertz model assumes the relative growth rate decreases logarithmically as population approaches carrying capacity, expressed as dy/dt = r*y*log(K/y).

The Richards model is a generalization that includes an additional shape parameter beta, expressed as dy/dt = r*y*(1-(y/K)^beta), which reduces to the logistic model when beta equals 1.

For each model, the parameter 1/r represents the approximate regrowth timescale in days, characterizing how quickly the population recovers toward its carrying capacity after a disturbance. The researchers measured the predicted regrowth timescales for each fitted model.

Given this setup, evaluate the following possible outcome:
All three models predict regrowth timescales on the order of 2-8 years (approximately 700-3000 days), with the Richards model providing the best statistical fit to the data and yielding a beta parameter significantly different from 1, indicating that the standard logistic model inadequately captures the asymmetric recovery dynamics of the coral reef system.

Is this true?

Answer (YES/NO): NO